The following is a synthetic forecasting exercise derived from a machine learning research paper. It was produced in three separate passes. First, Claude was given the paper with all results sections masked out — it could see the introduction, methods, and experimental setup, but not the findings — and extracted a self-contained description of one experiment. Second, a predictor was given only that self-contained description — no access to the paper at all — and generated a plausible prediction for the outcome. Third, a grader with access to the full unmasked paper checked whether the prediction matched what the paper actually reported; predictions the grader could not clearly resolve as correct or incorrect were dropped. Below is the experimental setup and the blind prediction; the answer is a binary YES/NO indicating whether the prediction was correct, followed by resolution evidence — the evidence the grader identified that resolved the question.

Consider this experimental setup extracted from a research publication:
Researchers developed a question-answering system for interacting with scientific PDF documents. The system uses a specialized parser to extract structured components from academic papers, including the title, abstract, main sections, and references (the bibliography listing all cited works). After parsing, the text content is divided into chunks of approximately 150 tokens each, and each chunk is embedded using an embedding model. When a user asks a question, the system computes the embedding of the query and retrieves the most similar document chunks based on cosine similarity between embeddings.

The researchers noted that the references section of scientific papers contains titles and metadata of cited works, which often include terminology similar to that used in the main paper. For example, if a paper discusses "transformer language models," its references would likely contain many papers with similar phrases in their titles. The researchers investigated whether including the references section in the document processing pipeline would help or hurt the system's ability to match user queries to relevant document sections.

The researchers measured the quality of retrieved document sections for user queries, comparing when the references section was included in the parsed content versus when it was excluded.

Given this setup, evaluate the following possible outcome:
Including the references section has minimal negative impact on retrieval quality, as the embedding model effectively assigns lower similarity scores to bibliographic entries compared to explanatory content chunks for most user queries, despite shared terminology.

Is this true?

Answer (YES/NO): NO